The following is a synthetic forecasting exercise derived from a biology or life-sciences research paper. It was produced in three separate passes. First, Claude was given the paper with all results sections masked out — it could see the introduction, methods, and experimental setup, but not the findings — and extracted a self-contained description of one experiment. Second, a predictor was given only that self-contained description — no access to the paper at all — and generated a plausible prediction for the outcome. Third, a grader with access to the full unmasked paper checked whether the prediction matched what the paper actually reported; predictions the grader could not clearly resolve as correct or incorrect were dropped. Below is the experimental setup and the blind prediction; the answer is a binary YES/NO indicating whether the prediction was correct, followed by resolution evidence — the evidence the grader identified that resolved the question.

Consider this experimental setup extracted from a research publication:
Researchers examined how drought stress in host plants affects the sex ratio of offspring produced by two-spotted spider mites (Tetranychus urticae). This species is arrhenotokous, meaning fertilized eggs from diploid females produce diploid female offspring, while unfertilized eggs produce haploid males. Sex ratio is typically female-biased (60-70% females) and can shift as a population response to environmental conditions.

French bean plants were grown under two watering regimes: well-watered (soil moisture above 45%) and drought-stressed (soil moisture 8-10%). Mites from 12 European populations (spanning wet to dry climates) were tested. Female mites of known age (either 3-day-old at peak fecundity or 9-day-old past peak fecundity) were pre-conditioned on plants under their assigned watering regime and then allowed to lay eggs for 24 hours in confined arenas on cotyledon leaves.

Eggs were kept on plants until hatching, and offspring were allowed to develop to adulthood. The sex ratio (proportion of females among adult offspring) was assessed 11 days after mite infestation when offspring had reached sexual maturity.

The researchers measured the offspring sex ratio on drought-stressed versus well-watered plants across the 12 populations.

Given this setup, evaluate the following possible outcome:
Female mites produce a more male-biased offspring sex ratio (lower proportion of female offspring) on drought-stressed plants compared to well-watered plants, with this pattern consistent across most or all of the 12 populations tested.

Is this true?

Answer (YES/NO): NO